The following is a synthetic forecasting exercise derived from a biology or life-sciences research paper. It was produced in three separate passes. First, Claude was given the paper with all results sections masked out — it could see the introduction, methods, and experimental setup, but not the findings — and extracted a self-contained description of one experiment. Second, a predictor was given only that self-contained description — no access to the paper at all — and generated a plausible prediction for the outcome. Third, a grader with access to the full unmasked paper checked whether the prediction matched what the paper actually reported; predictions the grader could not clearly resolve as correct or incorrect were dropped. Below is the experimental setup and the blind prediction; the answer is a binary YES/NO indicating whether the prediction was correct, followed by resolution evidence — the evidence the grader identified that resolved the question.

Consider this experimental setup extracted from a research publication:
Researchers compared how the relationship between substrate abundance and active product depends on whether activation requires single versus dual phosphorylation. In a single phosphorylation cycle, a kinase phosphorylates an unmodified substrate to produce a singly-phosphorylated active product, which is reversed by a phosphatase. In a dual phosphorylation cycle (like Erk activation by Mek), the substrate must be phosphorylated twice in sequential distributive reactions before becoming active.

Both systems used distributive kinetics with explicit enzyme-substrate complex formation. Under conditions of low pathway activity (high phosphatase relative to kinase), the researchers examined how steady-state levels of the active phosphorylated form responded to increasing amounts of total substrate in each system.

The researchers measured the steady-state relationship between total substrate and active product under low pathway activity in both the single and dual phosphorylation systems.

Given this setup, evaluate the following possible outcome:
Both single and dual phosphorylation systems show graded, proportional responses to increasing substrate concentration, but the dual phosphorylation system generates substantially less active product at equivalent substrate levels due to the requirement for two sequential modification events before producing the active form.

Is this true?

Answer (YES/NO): NO